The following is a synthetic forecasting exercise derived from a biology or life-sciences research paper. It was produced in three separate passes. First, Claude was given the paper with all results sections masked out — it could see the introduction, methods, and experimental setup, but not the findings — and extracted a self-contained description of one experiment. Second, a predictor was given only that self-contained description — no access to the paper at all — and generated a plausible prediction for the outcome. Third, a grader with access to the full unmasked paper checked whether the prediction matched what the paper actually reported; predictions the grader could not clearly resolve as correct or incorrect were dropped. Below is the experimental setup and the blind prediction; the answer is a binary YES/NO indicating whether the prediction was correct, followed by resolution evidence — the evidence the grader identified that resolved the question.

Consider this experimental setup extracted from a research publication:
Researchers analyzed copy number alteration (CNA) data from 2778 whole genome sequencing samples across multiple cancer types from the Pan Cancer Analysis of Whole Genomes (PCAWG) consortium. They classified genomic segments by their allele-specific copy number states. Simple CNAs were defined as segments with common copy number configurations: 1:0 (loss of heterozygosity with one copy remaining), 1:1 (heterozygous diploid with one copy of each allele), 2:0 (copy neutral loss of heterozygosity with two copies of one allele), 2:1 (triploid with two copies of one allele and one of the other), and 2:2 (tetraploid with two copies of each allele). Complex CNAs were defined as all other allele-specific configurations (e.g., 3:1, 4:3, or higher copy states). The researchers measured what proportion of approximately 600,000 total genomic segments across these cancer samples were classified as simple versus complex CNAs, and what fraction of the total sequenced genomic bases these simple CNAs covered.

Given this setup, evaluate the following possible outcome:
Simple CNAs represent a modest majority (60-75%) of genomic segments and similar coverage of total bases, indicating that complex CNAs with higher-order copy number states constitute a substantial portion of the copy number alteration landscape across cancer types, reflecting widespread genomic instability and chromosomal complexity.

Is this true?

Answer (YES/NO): NO